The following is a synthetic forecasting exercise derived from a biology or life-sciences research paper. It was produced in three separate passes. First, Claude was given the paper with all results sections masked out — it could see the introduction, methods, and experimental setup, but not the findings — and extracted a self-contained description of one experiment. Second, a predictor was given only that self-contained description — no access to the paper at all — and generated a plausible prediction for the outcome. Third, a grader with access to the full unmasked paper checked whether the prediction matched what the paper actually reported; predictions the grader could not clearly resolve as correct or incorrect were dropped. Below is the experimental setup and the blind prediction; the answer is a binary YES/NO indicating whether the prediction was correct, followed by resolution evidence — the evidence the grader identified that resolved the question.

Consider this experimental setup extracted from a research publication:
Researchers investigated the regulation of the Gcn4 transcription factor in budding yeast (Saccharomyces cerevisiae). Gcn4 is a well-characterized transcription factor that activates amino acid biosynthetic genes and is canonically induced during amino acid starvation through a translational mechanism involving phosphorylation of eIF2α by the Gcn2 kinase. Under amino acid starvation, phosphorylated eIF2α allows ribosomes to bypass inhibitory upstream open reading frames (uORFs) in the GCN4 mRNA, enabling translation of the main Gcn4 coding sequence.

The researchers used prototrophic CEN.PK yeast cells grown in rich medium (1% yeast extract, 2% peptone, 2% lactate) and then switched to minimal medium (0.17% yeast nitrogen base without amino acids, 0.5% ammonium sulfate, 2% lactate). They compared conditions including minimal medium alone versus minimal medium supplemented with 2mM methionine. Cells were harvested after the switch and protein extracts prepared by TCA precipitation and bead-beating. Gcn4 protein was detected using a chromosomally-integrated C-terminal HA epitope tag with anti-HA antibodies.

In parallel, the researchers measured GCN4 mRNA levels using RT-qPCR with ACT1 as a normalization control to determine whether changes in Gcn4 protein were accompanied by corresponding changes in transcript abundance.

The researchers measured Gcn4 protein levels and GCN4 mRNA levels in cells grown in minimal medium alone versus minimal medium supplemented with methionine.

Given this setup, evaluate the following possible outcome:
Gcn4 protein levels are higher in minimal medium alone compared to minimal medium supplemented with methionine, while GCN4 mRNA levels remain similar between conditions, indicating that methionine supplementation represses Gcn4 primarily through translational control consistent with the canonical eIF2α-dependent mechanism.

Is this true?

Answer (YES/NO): NO